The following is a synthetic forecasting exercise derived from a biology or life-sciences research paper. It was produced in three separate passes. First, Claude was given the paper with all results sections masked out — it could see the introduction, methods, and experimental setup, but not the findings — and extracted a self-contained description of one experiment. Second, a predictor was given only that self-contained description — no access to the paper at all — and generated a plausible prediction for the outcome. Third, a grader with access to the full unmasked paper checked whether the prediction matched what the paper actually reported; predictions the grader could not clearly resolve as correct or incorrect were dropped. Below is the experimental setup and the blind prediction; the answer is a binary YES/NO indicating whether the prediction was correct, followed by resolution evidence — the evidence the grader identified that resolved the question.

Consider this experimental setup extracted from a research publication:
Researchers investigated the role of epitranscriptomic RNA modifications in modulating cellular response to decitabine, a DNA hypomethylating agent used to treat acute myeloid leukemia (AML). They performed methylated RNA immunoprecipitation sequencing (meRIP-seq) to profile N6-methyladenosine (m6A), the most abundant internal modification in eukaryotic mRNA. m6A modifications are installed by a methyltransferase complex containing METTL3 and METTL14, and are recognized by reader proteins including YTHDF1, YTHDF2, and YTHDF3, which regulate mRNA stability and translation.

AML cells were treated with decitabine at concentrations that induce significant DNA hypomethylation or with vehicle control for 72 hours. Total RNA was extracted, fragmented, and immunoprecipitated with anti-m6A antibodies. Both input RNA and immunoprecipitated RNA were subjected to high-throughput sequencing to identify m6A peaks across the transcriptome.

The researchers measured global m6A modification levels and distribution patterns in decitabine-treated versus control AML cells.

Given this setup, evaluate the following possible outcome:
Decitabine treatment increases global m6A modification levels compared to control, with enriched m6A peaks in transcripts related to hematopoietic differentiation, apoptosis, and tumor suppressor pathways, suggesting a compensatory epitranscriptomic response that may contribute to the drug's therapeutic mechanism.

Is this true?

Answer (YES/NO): NO